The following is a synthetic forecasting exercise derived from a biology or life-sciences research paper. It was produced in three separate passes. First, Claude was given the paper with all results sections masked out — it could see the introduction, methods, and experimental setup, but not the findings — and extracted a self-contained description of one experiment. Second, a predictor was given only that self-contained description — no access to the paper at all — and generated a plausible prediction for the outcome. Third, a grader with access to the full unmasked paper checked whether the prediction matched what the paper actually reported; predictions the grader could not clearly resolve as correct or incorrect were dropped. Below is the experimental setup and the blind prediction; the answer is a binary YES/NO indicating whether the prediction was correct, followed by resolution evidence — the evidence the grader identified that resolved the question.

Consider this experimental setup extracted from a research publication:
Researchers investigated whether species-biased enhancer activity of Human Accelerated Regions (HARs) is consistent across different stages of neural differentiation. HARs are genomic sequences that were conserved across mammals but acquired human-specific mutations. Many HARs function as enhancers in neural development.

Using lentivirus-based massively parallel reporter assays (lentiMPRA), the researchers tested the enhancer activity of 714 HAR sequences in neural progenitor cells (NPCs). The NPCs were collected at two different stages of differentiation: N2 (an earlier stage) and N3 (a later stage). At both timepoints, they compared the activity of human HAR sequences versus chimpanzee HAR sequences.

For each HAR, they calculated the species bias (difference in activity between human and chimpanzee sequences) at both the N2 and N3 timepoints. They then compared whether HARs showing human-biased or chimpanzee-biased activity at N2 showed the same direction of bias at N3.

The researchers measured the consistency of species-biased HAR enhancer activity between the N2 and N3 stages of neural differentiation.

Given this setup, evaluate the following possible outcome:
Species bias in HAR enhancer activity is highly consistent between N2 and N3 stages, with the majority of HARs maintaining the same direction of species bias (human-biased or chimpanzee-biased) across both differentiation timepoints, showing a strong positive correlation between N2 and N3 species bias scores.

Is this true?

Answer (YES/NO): YES